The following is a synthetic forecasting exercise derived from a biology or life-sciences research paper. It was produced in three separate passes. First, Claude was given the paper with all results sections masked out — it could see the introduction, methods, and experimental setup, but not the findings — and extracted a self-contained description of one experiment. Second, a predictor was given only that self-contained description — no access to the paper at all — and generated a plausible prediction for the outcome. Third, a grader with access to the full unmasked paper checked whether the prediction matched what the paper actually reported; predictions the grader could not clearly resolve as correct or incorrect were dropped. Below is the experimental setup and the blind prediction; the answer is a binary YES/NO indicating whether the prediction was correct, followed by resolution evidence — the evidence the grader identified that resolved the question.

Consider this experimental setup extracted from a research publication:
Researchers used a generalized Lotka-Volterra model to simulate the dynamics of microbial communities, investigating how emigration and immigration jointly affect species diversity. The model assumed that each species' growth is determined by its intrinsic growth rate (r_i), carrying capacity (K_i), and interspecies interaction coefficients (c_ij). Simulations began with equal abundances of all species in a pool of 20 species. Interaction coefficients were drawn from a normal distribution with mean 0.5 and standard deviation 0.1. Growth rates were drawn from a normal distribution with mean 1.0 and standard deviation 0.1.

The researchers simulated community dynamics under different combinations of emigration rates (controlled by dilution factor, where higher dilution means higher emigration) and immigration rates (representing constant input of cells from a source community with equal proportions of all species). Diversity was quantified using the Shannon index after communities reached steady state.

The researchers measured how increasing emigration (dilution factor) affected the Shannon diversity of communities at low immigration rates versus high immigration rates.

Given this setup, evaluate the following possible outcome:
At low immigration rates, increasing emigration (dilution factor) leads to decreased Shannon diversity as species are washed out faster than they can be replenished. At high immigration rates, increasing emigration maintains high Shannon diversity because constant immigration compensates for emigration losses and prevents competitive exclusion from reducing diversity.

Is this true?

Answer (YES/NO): NO